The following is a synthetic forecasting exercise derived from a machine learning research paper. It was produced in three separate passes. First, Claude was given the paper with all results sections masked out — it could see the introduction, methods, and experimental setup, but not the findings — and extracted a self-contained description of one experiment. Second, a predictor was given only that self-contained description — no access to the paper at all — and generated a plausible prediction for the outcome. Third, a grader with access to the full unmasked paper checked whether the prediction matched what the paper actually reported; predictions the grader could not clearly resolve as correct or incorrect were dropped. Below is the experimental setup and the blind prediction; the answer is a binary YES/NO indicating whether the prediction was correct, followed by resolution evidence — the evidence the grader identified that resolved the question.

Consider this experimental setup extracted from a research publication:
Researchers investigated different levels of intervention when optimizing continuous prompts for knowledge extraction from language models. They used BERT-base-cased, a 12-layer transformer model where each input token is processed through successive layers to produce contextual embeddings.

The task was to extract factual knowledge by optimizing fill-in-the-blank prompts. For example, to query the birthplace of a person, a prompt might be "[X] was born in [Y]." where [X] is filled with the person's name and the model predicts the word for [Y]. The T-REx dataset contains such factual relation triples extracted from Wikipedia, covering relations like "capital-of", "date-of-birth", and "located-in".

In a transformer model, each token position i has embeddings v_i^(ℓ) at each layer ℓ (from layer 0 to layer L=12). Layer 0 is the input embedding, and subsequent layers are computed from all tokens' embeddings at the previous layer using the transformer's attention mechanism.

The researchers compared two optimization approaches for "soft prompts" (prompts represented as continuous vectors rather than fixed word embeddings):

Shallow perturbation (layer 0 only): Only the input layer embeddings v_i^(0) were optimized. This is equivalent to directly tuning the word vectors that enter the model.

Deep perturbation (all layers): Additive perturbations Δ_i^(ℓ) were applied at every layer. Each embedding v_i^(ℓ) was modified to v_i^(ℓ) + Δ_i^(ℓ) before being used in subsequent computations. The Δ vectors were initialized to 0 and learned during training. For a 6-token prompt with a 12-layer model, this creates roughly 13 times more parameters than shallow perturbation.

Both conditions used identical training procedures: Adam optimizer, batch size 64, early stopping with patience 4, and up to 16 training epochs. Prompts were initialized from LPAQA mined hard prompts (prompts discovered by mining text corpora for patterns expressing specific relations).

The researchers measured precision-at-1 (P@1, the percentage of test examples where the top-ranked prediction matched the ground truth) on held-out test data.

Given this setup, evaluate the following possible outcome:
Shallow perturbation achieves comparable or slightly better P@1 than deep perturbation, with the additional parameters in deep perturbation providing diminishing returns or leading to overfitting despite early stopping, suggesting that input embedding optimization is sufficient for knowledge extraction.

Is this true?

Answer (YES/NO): NO